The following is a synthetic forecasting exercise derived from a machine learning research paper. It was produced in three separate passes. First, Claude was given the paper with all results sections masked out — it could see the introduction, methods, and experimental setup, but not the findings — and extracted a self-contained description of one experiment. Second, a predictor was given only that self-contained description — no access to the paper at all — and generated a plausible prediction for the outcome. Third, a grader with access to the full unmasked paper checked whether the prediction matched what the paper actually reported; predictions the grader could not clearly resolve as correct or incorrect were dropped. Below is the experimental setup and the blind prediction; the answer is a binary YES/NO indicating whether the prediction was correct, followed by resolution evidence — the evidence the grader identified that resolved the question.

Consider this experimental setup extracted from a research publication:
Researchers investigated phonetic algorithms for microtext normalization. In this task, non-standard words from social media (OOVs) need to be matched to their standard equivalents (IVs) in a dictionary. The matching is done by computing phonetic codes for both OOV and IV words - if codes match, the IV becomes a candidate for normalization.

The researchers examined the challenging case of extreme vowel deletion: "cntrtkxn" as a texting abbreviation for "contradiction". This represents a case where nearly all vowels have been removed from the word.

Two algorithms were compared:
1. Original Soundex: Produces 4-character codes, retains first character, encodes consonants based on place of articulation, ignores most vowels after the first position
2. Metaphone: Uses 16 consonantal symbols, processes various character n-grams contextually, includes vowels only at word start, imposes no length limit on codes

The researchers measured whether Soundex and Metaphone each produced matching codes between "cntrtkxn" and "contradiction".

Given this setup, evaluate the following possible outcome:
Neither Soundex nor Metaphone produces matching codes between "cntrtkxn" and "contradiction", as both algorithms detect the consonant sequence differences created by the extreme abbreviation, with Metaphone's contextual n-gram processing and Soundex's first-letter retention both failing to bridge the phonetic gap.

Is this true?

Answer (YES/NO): NO